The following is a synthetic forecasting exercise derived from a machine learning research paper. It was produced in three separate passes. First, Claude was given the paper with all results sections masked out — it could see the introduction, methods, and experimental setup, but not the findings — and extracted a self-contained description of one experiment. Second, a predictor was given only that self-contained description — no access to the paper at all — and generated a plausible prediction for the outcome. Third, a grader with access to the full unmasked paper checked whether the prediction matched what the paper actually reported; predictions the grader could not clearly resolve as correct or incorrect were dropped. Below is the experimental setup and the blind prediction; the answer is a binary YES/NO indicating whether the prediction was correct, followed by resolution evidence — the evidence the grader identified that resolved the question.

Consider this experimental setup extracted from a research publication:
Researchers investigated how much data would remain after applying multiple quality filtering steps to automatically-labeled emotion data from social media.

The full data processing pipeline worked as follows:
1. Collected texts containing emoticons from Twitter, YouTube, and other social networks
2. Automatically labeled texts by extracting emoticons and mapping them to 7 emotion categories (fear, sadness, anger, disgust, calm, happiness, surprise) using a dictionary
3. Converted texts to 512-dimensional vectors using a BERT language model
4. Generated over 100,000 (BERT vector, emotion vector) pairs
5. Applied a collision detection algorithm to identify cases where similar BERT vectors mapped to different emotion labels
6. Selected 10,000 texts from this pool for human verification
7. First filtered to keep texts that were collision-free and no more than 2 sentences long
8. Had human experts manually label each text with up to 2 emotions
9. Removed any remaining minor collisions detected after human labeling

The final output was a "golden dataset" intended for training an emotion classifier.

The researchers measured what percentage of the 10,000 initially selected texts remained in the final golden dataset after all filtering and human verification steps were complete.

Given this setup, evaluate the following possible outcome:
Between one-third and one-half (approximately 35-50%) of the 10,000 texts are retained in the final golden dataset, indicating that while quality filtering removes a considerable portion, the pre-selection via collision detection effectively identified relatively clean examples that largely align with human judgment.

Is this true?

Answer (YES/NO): NO